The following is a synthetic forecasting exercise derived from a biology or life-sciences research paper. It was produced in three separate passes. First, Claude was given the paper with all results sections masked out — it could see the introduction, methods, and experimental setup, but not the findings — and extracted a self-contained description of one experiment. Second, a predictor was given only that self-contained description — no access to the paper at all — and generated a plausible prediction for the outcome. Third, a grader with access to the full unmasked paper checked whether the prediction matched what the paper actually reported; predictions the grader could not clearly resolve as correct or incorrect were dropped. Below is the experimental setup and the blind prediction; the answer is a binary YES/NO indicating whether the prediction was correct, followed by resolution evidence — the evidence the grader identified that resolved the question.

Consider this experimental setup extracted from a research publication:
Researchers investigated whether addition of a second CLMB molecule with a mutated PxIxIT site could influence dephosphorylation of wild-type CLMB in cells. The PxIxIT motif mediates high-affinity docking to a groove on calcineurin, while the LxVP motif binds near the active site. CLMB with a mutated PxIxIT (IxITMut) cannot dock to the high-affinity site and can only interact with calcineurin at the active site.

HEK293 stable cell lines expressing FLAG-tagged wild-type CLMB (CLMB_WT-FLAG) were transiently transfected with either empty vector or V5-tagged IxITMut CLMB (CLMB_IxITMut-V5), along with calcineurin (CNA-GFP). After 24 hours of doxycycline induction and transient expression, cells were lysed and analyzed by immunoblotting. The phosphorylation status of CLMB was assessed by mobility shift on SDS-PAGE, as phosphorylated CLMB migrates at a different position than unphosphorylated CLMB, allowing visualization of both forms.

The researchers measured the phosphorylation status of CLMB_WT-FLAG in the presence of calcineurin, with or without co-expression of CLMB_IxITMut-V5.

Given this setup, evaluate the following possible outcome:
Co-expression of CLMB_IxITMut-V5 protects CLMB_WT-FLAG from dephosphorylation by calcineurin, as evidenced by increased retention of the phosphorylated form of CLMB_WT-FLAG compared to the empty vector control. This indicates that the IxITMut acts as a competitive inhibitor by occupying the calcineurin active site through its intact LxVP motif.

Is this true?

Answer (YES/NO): NO